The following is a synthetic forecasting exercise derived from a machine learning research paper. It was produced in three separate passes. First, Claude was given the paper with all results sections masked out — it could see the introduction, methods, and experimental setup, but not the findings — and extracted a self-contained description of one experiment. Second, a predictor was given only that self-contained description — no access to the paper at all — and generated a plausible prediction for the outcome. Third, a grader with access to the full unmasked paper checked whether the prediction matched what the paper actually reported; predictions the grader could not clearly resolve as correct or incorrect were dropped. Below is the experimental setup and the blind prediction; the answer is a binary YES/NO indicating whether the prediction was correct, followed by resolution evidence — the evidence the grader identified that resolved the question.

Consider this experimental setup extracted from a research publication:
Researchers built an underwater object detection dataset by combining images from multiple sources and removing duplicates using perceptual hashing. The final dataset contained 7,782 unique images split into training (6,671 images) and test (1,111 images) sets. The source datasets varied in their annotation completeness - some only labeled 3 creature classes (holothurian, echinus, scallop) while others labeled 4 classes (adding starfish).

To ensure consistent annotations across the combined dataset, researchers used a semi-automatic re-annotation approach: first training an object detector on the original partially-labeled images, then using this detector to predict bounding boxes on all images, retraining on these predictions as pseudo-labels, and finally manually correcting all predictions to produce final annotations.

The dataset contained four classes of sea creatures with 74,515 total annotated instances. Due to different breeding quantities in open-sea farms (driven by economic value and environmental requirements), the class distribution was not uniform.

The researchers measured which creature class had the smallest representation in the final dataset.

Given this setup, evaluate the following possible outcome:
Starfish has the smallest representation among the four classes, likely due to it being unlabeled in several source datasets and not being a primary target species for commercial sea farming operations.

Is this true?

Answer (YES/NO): NO